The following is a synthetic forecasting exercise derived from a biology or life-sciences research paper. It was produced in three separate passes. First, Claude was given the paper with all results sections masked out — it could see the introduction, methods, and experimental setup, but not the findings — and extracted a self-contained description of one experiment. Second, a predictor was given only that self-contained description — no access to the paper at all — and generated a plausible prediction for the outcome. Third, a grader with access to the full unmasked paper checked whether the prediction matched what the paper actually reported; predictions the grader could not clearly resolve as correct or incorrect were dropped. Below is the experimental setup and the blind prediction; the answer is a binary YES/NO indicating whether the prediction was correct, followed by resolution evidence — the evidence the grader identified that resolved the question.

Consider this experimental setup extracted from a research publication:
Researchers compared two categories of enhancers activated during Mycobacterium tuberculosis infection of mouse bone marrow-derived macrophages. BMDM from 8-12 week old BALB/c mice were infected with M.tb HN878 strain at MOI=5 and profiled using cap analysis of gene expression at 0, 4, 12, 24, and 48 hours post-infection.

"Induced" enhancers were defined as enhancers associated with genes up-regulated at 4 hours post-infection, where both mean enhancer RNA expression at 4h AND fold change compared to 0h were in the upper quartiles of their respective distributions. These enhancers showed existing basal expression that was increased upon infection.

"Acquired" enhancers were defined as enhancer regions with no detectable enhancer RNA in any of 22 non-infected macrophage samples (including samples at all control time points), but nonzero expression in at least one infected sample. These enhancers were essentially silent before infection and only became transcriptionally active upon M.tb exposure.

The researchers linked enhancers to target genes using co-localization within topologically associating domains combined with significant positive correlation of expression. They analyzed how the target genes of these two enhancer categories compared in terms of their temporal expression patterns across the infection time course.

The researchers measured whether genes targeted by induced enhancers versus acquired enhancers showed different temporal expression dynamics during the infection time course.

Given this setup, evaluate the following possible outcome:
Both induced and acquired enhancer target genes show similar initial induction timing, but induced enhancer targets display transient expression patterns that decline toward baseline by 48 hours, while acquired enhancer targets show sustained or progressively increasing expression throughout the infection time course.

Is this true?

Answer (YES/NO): NO